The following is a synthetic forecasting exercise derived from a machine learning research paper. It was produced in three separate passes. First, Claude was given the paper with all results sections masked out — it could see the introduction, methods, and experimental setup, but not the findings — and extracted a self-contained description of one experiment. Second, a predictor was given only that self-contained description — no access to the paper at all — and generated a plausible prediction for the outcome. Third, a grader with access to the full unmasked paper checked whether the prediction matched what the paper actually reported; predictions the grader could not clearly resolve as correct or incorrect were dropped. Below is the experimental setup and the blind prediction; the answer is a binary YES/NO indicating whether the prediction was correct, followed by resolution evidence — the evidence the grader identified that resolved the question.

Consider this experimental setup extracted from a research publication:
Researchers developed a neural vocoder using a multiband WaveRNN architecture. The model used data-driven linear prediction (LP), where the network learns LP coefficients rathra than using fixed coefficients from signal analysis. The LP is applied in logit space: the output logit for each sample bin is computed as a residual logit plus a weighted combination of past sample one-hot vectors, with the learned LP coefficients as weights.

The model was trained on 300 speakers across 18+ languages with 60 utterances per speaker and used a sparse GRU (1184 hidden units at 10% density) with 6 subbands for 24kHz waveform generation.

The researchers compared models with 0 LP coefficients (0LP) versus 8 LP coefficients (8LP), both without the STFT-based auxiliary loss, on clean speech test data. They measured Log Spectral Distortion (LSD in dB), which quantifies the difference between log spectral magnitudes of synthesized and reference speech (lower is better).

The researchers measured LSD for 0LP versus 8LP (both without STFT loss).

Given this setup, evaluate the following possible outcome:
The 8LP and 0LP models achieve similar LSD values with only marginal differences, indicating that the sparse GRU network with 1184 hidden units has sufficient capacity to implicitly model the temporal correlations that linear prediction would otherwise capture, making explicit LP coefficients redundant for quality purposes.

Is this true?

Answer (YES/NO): NO